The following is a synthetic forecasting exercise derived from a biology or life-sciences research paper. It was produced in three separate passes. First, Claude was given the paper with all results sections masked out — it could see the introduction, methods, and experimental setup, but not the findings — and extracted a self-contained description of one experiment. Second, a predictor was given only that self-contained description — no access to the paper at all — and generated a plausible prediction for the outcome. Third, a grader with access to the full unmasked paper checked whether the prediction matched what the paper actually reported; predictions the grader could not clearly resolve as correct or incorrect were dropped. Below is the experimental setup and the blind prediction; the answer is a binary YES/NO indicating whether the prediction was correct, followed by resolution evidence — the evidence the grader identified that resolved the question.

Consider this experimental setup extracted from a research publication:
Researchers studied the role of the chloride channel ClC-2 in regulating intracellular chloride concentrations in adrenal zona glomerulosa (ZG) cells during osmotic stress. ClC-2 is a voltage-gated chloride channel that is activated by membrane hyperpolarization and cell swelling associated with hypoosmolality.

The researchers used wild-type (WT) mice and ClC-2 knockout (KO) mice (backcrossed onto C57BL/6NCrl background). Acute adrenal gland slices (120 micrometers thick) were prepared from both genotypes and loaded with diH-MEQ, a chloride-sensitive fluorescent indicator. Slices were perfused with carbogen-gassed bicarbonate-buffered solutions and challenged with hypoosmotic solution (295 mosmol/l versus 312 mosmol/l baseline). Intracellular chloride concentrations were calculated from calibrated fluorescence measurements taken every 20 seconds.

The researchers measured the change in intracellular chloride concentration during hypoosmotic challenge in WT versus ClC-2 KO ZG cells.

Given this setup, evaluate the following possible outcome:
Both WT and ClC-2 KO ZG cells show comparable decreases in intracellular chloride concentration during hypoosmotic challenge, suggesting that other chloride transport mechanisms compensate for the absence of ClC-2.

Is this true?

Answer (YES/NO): NO